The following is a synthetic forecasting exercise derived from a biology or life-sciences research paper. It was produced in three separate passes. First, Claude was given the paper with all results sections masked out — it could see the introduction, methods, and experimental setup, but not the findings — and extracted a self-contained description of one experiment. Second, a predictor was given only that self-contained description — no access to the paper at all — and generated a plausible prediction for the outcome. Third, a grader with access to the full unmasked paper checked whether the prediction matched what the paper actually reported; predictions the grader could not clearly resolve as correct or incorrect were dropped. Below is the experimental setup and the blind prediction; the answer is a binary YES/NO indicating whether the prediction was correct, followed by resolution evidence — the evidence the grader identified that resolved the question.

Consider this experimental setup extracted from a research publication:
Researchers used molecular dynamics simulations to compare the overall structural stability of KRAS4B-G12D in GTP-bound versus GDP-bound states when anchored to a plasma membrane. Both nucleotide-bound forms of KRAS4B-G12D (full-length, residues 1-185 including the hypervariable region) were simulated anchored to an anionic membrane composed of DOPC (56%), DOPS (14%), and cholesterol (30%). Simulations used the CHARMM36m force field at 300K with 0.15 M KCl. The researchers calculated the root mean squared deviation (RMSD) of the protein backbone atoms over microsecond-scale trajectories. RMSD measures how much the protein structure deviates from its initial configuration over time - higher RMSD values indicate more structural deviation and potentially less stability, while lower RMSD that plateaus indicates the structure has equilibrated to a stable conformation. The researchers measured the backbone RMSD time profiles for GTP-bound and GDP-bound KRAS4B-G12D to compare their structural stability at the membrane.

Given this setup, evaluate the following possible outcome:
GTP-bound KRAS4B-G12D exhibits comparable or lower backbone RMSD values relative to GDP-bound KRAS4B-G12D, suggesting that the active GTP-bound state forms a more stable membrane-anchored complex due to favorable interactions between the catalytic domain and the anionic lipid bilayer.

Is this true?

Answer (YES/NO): YES